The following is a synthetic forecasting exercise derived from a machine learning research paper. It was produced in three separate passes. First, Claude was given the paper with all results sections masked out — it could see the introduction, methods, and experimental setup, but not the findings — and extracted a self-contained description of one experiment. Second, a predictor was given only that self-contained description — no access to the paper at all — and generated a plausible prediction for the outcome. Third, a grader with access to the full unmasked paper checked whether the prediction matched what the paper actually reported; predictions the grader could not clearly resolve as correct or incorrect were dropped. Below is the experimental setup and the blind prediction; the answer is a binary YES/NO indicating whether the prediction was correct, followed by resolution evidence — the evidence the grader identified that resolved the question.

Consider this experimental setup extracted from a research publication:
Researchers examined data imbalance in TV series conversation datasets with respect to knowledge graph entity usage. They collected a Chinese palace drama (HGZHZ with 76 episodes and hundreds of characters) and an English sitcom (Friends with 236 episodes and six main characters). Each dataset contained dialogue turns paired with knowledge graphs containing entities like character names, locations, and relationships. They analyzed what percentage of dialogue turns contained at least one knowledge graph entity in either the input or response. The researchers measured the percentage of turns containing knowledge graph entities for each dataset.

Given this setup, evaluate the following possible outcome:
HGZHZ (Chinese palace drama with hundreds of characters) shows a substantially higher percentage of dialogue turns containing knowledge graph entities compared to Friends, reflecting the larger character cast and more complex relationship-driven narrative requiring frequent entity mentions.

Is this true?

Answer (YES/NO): YES